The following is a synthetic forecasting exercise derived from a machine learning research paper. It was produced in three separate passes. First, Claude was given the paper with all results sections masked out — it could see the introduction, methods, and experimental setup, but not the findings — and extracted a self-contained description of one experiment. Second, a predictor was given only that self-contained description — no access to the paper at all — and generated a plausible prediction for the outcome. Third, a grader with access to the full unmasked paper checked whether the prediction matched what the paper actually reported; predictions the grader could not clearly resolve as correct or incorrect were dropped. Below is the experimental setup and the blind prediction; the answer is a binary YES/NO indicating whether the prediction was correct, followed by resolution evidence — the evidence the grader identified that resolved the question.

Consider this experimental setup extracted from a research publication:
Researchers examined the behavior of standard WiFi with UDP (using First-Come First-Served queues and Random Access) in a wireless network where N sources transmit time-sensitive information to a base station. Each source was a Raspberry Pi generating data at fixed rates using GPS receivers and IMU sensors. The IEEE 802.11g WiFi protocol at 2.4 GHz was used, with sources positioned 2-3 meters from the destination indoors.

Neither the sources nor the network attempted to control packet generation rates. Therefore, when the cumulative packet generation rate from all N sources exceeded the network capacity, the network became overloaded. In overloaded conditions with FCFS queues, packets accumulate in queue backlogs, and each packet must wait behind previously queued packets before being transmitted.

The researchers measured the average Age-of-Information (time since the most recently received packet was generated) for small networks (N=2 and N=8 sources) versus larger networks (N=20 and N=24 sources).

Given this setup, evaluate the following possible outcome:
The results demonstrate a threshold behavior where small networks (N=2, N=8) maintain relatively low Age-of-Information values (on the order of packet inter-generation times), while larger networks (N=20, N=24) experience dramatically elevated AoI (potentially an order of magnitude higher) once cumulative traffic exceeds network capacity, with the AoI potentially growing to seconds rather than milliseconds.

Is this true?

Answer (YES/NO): YES